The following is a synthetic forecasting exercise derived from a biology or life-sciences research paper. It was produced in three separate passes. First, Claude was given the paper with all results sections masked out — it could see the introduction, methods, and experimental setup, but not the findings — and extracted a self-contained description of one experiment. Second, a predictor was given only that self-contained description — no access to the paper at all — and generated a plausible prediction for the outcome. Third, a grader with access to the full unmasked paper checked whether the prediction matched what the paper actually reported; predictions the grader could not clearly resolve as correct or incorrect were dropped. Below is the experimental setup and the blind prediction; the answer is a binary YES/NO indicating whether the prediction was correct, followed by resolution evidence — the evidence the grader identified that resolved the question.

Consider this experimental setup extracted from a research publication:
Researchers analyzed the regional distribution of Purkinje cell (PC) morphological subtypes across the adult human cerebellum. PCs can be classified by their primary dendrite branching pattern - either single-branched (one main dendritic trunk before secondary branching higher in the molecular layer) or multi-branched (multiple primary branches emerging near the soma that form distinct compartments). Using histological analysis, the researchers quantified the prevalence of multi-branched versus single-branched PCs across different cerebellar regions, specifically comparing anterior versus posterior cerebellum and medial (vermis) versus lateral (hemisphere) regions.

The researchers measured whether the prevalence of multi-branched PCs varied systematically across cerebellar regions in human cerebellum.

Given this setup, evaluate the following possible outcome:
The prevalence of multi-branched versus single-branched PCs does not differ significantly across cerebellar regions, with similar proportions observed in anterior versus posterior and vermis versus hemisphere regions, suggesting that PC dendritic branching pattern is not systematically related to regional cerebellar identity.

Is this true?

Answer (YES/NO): NO